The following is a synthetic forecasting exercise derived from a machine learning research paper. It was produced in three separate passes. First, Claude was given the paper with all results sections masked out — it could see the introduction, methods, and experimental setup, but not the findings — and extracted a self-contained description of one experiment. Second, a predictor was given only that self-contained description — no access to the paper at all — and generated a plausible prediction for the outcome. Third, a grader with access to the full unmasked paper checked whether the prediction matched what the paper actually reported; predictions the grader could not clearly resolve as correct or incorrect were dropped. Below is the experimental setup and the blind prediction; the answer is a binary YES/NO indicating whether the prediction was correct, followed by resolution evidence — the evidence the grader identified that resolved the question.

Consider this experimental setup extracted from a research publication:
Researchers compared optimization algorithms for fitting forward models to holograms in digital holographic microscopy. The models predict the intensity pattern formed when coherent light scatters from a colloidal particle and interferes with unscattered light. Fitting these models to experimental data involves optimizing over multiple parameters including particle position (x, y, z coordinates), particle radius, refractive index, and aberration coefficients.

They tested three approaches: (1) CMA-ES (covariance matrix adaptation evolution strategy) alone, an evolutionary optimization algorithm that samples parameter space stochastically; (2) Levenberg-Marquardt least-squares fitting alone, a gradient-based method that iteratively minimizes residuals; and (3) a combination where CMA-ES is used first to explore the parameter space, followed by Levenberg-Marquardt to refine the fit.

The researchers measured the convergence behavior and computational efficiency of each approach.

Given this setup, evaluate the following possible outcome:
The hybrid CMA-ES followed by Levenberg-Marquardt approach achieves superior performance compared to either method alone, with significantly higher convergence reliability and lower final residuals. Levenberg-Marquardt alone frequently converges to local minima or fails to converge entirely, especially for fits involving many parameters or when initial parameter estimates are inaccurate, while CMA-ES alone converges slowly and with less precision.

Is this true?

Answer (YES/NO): NO